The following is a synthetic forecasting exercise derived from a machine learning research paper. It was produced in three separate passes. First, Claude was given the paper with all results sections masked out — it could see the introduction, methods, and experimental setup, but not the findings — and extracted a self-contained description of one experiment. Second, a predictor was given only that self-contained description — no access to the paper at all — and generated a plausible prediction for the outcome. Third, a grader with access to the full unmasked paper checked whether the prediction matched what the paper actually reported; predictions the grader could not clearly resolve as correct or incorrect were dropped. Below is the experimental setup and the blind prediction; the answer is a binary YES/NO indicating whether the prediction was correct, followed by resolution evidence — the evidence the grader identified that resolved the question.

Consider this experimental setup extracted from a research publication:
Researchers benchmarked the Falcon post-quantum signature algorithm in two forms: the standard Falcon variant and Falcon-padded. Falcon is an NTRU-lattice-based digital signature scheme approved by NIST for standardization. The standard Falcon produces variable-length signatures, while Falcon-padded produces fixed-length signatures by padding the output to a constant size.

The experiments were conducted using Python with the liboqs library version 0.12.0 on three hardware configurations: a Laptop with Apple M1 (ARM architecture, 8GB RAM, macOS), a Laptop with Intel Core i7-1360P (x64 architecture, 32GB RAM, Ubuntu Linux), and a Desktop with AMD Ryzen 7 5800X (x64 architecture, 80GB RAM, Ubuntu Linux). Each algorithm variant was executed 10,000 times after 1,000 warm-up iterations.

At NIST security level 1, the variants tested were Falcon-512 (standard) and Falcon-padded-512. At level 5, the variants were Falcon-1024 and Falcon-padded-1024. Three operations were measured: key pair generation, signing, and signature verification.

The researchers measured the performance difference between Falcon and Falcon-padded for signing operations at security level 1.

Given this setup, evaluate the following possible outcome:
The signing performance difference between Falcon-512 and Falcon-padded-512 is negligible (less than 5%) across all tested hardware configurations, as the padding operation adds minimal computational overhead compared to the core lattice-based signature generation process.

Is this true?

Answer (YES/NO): NO